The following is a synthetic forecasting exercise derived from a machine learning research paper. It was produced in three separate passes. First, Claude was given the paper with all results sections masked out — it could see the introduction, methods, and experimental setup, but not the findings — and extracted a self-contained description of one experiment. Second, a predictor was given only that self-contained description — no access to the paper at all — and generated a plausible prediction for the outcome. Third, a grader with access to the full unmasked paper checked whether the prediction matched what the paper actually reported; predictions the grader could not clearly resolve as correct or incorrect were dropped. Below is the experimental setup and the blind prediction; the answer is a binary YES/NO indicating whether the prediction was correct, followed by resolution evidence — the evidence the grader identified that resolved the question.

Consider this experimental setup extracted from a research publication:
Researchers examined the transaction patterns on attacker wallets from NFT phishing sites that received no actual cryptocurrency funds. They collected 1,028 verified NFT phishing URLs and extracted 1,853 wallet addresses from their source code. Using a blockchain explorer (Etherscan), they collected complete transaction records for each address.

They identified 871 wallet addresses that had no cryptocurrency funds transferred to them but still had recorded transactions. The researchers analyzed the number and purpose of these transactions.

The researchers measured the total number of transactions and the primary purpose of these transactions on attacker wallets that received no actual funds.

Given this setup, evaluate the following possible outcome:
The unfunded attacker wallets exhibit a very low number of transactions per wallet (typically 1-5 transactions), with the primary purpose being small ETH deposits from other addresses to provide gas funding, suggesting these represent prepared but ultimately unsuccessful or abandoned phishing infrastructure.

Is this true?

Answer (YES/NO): NO